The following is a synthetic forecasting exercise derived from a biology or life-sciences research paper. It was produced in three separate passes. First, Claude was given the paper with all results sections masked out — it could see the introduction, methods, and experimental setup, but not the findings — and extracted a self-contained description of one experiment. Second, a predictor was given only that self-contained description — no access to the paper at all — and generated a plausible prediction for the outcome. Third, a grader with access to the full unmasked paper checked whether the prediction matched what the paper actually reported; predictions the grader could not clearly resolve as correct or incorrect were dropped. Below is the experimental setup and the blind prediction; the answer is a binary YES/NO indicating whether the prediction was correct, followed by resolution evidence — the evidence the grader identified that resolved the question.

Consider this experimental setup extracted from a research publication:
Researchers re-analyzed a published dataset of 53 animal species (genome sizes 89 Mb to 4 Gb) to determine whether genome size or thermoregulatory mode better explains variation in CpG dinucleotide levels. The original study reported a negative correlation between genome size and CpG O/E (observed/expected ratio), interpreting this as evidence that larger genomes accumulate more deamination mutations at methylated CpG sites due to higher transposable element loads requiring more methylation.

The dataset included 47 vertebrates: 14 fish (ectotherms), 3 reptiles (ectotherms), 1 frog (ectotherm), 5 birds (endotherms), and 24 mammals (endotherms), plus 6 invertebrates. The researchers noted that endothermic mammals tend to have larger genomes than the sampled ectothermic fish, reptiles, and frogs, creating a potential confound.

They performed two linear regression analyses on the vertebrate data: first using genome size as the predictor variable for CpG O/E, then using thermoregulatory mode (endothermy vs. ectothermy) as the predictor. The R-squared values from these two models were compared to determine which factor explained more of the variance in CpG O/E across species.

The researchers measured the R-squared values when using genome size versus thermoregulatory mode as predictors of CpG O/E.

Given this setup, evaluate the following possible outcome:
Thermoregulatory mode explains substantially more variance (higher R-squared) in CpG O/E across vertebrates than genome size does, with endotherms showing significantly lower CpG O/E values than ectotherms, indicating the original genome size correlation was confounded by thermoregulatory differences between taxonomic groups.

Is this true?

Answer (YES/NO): YES